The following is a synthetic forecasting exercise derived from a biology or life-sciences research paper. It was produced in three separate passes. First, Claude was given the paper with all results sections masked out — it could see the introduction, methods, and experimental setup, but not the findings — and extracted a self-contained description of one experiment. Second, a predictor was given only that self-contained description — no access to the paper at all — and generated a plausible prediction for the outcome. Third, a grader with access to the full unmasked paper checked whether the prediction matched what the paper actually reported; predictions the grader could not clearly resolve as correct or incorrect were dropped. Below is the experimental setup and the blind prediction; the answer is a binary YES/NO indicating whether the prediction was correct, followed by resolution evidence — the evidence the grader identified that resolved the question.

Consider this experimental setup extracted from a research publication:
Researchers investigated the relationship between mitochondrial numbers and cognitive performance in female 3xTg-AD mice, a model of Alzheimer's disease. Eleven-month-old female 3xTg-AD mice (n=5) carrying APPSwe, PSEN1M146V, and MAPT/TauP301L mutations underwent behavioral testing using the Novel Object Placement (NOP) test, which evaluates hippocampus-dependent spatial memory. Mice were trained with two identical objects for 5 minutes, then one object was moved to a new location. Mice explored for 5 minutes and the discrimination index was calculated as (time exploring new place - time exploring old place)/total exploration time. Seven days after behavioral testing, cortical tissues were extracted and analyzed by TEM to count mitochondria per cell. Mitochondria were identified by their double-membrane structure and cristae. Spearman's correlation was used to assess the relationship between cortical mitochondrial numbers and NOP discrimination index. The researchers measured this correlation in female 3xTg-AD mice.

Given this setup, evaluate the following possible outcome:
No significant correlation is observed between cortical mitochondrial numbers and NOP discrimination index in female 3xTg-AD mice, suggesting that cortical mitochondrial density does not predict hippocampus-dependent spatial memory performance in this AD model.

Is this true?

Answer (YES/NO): YES